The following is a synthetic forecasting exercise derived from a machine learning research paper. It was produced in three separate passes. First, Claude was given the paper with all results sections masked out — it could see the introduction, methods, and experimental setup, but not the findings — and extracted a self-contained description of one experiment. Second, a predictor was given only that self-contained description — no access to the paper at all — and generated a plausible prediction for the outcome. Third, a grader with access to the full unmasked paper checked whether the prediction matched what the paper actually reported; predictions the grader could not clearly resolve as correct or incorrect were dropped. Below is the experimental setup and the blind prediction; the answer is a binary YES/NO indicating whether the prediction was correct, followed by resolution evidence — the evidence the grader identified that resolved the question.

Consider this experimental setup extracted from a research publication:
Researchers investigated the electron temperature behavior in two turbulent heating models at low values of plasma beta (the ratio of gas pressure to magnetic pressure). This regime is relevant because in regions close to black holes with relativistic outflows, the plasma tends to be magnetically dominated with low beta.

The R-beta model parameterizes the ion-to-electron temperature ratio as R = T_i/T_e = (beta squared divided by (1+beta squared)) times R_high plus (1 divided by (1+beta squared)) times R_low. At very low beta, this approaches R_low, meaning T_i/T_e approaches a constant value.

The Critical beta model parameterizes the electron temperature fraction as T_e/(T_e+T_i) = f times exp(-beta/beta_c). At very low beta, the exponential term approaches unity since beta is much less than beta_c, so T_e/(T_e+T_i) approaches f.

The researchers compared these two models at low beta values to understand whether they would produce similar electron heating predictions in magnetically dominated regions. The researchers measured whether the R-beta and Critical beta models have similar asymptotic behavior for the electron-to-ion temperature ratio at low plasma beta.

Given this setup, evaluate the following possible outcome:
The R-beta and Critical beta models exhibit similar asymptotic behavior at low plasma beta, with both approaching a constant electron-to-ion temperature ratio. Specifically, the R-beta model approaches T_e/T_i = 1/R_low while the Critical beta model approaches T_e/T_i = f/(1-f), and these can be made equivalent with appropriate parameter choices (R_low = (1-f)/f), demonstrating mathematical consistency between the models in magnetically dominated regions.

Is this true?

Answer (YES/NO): NO